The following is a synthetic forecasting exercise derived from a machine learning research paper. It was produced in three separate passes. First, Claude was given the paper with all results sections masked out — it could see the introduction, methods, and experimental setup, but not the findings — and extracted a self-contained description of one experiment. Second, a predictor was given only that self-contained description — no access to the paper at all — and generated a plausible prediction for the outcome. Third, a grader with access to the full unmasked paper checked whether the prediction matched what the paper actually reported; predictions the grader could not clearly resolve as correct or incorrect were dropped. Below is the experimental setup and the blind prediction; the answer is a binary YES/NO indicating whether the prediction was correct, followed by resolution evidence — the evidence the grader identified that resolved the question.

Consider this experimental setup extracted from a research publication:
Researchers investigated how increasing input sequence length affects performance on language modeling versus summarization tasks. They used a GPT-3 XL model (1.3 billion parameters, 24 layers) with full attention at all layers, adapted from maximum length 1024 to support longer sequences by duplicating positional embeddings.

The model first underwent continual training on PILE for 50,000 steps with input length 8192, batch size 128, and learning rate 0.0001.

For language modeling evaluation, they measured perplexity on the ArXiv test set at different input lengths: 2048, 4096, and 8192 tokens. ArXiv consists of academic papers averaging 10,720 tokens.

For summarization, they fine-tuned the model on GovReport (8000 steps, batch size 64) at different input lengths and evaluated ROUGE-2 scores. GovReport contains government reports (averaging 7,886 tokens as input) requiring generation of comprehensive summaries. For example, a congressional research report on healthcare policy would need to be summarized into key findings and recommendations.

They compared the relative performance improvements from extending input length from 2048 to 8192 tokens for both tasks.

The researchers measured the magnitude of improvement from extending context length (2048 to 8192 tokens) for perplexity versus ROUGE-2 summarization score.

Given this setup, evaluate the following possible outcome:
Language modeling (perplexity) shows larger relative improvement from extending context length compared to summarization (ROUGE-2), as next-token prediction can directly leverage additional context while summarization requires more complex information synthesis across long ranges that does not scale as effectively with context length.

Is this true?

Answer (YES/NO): NO